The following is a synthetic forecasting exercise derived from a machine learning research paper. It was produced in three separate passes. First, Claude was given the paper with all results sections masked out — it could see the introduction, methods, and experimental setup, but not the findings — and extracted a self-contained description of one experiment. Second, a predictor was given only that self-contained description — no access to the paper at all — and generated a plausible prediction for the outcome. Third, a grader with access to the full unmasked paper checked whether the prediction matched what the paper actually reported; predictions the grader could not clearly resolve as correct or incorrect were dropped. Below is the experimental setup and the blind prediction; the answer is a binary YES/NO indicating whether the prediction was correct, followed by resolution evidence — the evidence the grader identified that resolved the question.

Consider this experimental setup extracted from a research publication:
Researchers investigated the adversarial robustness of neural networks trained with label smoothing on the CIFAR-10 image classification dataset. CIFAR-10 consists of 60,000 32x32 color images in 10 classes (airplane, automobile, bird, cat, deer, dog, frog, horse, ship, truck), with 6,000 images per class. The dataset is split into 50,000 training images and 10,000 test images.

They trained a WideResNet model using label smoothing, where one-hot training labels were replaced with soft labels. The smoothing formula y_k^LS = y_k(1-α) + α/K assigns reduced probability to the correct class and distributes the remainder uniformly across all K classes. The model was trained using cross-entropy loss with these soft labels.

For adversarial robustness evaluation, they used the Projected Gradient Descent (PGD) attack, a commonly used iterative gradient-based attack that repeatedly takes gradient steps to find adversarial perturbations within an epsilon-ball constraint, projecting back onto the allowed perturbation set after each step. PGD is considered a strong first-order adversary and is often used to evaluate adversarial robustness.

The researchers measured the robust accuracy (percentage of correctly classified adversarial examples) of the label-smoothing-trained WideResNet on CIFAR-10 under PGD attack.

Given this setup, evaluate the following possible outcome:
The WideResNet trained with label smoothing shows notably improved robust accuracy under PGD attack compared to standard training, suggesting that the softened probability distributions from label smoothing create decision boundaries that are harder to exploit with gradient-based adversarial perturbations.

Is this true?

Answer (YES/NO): YES